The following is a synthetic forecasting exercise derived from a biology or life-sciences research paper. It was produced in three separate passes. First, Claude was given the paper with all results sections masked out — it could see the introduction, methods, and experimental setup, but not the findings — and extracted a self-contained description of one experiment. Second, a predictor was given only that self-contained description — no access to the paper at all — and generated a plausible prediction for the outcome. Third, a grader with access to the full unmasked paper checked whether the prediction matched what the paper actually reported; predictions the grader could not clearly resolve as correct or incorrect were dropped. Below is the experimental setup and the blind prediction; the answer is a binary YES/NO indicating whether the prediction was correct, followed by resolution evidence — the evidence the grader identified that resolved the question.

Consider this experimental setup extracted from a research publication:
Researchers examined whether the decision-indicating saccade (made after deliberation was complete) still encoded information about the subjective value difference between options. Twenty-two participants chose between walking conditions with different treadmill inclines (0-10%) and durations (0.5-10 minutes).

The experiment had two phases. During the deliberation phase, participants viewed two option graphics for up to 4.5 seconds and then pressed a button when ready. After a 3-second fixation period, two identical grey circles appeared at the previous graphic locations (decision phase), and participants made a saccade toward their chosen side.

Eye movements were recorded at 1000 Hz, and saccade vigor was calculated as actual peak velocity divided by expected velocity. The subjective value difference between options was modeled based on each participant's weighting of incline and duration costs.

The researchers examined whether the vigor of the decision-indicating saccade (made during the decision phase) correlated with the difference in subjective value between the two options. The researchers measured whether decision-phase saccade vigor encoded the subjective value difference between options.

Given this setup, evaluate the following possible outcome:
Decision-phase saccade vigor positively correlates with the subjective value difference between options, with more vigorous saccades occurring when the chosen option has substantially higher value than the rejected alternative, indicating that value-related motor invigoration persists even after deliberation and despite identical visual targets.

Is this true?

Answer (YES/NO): NO